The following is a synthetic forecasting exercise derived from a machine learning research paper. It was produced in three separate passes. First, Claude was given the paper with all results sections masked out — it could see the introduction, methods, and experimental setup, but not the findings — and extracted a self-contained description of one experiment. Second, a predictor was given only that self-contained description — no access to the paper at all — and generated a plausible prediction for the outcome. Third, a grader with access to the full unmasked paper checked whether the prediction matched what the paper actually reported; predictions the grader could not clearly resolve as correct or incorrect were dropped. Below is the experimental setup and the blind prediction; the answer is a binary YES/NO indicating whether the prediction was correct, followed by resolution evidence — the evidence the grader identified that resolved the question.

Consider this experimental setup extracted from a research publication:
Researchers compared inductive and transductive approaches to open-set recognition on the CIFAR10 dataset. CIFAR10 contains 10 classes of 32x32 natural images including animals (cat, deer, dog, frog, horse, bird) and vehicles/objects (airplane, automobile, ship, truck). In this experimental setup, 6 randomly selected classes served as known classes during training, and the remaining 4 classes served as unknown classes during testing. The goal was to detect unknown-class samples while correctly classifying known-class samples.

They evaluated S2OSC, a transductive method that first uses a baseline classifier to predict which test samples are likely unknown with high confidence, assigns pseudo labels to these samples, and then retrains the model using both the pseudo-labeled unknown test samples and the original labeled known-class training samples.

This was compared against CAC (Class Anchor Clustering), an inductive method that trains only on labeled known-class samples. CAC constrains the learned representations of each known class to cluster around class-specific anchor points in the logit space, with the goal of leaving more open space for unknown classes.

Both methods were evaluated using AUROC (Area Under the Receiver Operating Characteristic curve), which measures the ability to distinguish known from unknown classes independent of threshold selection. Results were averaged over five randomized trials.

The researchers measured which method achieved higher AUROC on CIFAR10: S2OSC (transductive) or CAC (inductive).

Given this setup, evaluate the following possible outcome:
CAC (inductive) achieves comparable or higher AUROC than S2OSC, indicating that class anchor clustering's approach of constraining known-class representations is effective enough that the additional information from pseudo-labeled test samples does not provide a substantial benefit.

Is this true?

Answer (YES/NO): NO